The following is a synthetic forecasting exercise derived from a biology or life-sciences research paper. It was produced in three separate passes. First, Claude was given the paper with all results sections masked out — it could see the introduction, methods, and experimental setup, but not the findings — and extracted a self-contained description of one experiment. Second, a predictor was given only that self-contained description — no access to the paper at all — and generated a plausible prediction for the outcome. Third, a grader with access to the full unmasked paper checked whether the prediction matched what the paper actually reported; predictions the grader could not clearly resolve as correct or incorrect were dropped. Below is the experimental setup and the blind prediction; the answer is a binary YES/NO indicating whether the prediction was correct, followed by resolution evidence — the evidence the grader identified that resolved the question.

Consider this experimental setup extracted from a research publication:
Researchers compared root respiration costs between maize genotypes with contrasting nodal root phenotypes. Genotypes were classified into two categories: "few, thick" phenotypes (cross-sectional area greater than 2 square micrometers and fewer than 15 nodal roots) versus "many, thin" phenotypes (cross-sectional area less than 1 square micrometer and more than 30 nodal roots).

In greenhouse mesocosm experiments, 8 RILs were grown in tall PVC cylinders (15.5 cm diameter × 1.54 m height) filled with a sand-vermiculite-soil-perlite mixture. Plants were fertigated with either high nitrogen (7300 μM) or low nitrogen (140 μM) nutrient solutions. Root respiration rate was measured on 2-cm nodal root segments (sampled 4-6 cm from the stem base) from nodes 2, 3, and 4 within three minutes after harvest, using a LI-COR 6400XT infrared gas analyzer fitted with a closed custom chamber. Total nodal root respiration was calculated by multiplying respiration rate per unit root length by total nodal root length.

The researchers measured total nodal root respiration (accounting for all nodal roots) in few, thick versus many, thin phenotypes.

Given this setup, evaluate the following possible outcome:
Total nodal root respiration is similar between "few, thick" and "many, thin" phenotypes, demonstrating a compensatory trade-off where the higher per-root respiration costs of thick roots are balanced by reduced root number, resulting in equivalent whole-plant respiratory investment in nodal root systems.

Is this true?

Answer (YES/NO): YES